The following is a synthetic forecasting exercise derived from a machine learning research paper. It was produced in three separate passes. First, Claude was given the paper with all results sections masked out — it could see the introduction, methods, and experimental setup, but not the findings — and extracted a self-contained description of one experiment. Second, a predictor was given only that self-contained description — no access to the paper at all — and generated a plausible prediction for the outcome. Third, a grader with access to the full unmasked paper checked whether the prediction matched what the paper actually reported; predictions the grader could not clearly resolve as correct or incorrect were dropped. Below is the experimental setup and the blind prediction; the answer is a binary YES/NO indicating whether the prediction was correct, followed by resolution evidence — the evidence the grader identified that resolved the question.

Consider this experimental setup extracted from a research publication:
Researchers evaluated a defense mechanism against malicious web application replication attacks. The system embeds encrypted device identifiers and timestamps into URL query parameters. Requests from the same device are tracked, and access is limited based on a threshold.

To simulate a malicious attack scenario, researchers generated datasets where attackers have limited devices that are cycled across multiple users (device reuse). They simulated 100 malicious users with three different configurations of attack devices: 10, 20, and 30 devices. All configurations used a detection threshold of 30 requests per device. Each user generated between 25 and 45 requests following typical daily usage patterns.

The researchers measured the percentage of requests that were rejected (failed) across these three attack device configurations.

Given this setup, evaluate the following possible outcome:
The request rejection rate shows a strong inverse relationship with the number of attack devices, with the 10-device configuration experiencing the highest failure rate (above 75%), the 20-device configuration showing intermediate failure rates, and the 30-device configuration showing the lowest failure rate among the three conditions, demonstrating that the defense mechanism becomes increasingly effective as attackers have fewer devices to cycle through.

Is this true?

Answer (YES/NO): YES